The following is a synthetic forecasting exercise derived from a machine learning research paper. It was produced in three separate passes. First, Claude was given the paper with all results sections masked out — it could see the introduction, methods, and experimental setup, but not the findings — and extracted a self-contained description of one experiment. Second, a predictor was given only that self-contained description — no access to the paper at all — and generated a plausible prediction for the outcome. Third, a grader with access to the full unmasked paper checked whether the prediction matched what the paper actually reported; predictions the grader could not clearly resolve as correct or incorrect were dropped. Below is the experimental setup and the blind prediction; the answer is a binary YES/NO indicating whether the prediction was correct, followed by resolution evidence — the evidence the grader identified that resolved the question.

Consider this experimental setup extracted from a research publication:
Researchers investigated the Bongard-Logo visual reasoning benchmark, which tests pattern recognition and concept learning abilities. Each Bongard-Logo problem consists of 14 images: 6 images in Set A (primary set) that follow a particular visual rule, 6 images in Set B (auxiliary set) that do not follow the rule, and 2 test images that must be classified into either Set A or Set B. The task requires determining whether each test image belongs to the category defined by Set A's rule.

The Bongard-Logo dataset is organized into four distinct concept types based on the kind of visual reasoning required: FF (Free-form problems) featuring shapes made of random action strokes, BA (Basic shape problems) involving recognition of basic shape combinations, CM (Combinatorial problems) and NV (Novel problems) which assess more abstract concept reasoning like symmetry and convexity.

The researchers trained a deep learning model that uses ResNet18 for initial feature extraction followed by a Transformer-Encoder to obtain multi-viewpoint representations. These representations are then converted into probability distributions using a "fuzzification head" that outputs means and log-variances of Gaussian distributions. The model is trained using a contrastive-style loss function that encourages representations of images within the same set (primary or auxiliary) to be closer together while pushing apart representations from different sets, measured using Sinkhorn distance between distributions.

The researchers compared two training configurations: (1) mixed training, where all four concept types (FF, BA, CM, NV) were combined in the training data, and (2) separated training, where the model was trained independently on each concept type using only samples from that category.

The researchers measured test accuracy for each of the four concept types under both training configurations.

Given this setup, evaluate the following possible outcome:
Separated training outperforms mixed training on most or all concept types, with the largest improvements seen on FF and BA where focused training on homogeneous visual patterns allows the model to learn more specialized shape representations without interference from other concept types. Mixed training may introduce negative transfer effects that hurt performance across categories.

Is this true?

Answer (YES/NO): NO